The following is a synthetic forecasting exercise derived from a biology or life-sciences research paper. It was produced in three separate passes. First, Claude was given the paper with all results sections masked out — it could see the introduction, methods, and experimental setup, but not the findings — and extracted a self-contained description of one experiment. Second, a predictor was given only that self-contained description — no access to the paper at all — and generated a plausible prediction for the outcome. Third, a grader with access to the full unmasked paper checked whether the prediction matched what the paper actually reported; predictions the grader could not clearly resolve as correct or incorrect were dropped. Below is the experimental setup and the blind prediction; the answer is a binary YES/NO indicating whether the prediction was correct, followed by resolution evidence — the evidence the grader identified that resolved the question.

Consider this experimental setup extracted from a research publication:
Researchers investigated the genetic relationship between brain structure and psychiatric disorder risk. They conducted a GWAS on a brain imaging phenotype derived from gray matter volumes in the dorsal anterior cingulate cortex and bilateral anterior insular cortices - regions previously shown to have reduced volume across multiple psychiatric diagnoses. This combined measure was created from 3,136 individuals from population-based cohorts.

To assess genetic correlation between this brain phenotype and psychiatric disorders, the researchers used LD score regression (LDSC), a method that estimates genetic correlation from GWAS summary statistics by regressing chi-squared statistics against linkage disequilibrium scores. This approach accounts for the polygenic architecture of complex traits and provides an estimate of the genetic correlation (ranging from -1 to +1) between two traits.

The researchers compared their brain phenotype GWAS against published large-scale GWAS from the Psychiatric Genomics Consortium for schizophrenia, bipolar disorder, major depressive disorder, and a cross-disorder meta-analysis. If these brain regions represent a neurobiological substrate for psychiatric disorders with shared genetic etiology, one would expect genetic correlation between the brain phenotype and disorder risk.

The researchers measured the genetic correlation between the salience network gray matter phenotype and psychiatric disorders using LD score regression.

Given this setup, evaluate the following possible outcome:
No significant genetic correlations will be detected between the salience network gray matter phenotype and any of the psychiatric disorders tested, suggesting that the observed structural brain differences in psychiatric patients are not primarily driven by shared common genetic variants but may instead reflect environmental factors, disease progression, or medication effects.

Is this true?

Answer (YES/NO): YES